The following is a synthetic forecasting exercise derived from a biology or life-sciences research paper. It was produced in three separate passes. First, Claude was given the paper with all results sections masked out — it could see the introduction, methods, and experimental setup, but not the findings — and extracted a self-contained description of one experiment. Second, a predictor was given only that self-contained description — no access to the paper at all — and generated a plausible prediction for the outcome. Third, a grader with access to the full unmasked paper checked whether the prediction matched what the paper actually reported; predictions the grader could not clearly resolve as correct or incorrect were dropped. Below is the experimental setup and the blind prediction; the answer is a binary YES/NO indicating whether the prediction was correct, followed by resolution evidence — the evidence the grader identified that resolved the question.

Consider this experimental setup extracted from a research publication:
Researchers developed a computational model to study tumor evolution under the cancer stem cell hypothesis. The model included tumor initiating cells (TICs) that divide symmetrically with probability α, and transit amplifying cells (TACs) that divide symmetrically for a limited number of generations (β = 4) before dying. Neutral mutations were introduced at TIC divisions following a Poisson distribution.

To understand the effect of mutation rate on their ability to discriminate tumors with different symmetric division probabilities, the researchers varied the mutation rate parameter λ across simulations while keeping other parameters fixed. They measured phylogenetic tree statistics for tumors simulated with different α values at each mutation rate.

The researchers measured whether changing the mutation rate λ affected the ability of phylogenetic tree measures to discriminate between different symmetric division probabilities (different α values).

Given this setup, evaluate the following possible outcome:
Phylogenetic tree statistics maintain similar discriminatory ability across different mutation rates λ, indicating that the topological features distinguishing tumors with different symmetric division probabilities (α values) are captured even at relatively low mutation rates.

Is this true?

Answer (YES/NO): NO